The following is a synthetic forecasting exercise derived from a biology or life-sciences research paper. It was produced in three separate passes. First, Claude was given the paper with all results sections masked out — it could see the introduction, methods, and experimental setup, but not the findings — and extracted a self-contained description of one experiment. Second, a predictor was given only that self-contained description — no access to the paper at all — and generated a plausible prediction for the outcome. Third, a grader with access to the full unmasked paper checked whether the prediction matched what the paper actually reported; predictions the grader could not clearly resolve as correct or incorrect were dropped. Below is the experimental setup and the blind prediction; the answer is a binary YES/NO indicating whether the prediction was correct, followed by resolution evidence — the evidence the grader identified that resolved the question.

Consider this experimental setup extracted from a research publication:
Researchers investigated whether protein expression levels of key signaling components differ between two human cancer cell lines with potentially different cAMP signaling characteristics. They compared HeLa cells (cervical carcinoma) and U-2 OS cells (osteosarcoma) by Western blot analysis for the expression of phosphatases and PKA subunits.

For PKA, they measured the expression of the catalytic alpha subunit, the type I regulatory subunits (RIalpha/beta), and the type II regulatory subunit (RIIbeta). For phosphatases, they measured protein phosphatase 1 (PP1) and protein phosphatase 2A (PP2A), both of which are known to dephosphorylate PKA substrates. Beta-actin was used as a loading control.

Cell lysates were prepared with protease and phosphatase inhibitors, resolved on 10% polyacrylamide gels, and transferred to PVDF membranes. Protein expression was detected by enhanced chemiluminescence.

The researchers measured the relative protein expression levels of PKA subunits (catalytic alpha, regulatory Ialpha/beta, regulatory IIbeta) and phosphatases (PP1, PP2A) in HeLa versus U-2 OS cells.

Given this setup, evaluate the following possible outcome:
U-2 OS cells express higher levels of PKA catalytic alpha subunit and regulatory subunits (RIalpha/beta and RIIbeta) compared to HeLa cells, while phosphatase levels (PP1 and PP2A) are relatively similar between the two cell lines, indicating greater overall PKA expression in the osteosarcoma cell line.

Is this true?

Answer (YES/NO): NO